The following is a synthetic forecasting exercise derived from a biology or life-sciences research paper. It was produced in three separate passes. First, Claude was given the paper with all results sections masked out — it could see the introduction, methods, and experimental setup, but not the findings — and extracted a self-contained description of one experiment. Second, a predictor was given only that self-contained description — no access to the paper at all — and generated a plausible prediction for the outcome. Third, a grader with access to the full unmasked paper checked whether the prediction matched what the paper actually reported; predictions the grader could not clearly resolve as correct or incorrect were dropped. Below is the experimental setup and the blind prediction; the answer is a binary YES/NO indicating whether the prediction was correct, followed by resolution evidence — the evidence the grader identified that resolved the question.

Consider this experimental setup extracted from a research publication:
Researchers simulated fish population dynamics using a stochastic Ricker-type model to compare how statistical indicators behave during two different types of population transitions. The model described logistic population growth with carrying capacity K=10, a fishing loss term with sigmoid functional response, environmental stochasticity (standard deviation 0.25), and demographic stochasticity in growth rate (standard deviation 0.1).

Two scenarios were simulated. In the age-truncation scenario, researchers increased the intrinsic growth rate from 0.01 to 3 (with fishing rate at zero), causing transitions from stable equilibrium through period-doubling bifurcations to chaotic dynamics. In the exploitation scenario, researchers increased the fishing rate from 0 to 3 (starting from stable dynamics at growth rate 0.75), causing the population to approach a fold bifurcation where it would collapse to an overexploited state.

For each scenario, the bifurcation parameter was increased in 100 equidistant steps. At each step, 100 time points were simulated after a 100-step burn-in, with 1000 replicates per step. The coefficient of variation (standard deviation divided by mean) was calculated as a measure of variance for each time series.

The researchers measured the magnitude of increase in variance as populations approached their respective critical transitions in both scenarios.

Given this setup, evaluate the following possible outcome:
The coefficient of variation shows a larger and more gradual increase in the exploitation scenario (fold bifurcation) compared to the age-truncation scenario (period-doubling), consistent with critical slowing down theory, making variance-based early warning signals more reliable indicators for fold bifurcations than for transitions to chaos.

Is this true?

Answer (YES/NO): NO